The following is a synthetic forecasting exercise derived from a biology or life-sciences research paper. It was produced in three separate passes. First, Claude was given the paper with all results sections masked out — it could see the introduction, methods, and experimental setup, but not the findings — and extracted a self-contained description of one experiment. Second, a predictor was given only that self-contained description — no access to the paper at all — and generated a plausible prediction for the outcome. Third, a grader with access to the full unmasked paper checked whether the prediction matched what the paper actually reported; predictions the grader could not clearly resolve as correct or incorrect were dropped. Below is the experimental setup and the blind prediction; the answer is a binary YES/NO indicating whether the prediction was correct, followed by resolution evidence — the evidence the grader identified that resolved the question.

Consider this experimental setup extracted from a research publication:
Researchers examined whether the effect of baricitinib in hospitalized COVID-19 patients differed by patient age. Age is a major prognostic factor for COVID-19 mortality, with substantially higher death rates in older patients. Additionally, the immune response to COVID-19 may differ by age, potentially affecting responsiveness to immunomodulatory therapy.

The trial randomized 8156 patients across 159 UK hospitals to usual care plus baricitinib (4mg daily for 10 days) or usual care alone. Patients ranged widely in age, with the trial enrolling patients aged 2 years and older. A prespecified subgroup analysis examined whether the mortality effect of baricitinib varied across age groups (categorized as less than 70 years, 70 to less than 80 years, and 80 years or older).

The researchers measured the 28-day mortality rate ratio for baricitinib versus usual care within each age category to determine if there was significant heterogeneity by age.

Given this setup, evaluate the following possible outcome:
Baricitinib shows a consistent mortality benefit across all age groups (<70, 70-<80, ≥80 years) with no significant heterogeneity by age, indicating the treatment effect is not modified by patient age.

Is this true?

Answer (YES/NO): YES